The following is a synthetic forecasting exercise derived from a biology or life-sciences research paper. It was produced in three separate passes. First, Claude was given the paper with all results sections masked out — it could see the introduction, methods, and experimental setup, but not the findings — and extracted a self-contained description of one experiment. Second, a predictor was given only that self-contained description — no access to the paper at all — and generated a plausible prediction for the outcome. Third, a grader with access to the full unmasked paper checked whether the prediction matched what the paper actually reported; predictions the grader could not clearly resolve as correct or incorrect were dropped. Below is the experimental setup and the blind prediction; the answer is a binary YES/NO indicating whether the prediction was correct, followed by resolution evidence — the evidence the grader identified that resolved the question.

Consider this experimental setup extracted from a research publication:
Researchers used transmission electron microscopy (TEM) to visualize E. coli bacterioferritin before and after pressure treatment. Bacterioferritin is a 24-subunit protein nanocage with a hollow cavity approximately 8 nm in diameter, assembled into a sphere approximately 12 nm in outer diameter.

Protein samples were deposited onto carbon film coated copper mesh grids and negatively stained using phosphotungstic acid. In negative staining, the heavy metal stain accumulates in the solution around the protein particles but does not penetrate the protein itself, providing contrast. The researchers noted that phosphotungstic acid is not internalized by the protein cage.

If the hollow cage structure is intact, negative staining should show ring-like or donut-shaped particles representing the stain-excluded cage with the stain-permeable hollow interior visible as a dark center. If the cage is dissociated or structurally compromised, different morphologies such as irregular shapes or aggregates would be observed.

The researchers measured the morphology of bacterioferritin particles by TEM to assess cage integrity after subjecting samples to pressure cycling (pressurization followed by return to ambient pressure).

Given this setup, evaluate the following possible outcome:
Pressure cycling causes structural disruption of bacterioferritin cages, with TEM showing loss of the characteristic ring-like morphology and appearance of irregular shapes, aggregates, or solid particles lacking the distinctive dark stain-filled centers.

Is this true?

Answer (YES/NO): NO